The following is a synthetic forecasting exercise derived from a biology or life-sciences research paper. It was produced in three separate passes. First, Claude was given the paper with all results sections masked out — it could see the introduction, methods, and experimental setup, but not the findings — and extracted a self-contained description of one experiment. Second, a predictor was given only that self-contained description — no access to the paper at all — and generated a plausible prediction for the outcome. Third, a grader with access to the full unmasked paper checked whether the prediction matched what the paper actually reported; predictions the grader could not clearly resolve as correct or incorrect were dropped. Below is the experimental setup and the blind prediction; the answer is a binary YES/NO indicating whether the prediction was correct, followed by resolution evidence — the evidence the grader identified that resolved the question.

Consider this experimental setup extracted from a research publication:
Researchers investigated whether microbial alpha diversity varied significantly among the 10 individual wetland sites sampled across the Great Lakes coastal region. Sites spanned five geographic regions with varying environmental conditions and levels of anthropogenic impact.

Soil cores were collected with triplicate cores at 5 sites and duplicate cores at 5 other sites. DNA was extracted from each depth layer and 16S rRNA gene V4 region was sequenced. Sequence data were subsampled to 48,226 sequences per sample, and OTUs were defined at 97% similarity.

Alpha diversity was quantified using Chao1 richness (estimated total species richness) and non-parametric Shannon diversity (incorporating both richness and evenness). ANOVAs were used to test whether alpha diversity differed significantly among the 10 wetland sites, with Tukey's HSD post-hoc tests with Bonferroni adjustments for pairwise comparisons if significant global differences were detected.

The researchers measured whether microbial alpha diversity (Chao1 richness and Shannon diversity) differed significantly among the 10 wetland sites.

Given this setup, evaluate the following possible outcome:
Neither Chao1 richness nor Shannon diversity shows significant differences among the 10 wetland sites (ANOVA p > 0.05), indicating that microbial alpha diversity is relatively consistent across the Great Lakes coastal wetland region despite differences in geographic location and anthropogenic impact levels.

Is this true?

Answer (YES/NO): NO